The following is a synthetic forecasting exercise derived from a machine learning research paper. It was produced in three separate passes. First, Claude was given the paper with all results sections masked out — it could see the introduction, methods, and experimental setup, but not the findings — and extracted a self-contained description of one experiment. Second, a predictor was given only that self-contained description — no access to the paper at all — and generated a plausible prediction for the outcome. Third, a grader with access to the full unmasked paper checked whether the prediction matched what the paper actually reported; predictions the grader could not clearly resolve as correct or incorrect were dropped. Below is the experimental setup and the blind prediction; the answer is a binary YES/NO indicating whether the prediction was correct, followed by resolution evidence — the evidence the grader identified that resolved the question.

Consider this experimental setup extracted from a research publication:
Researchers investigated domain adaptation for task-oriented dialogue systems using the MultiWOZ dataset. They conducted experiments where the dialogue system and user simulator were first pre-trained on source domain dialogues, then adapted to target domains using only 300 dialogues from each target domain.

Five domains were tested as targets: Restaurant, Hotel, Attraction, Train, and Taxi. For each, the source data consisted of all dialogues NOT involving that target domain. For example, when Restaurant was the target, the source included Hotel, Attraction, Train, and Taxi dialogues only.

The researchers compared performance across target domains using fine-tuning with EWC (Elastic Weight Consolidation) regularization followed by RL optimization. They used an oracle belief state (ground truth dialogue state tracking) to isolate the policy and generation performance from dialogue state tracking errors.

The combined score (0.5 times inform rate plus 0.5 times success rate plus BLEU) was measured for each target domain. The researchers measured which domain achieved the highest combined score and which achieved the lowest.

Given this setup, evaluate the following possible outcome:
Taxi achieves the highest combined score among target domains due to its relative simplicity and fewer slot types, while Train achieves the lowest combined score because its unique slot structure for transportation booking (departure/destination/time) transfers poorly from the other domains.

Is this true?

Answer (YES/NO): NO